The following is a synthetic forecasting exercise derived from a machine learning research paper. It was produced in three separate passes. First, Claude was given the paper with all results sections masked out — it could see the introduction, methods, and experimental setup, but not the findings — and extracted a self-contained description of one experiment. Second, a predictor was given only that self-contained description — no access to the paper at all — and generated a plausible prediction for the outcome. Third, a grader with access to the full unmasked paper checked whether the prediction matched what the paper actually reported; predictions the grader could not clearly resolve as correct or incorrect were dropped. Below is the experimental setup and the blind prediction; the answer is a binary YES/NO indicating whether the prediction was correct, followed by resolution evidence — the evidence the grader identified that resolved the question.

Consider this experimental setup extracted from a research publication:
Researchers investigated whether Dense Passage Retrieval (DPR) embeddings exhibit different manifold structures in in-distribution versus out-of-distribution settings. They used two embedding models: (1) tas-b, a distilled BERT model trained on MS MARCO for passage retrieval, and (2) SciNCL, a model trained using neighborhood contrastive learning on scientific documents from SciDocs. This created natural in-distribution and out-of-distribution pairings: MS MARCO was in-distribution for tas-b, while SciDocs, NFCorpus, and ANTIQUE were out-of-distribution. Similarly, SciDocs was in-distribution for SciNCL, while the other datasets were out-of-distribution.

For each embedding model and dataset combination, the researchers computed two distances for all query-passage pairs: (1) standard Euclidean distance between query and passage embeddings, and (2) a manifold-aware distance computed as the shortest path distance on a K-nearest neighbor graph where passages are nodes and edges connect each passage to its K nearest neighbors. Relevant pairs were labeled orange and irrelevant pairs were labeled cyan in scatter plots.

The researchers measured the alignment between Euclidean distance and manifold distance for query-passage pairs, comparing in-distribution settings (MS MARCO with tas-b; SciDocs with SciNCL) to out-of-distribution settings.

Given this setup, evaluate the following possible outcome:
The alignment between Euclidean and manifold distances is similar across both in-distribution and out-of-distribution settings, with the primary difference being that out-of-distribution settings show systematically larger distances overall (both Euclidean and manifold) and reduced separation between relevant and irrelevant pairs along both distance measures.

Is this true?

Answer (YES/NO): NO